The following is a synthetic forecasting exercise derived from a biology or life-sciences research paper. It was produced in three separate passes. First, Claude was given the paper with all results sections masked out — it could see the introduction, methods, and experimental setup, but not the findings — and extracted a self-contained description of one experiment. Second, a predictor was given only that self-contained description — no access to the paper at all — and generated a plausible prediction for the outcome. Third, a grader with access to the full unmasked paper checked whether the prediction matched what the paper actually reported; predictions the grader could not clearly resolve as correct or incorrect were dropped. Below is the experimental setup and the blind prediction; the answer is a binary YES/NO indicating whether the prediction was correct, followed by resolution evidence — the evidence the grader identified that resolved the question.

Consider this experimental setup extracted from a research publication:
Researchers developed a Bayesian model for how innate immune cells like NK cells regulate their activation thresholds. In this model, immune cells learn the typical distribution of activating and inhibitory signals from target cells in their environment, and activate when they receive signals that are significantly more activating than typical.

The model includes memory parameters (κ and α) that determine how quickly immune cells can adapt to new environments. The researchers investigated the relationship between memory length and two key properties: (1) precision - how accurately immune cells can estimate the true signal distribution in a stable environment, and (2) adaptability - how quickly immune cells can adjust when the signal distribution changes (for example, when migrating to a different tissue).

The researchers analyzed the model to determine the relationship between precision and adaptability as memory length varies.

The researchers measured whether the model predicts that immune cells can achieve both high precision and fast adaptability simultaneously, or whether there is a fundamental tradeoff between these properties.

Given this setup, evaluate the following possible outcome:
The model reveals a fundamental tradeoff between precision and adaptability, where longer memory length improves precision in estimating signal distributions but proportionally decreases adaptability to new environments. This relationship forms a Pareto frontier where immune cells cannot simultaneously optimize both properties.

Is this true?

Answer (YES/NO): NO